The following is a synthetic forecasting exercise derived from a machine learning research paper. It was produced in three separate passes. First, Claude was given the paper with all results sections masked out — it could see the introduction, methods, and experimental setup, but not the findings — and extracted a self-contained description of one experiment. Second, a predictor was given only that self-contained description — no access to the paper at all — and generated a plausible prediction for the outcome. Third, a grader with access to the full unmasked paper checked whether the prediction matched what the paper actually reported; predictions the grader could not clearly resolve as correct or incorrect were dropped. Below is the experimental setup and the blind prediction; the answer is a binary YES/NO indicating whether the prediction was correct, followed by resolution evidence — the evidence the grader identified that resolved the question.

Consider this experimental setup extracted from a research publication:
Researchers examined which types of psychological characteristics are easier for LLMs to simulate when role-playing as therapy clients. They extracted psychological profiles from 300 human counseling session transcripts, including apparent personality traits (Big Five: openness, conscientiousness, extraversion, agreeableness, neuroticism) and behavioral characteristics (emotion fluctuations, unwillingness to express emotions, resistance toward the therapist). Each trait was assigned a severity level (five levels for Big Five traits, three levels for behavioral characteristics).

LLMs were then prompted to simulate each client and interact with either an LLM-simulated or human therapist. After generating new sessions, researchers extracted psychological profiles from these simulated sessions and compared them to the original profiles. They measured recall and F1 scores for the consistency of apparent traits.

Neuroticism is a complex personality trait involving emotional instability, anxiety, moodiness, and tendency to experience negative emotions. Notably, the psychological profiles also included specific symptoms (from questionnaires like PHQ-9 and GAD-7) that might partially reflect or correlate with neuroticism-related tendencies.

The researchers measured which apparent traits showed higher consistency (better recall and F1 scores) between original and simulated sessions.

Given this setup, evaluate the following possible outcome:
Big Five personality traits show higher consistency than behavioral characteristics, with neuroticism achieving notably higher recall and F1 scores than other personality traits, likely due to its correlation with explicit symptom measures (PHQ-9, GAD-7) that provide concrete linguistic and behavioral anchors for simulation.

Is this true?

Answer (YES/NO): NO